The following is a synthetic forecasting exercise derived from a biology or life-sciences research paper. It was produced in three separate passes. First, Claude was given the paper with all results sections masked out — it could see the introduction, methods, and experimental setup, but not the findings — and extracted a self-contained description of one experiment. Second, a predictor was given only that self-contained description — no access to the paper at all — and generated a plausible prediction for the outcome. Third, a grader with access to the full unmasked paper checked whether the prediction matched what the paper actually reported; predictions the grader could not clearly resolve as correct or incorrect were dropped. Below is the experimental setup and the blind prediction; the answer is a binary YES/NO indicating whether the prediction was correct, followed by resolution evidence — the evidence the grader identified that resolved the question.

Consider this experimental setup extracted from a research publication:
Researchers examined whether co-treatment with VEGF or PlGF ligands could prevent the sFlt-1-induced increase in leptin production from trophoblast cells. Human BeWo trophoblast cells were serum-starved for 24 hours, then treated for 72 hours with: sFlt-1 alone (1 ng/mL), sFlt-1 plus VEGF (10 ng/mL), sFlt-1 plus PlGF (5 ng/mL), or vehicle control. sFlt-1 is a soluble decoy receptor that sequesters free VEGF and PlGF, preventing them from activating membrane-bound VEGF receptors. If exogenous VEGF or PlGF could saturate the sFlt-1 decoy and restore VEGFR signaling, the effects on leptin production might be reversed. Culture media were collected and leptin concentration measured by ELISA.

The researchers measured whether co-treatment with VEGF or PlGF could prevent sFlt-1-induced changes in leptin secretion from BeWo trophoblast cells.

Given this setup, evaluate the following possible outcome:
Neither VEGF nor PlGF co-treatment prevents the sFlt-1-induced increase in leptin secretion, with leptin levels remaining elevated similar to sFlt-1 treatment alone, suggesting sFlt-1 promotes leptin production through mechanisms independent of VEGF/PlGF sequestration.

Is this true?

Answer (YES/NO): NO